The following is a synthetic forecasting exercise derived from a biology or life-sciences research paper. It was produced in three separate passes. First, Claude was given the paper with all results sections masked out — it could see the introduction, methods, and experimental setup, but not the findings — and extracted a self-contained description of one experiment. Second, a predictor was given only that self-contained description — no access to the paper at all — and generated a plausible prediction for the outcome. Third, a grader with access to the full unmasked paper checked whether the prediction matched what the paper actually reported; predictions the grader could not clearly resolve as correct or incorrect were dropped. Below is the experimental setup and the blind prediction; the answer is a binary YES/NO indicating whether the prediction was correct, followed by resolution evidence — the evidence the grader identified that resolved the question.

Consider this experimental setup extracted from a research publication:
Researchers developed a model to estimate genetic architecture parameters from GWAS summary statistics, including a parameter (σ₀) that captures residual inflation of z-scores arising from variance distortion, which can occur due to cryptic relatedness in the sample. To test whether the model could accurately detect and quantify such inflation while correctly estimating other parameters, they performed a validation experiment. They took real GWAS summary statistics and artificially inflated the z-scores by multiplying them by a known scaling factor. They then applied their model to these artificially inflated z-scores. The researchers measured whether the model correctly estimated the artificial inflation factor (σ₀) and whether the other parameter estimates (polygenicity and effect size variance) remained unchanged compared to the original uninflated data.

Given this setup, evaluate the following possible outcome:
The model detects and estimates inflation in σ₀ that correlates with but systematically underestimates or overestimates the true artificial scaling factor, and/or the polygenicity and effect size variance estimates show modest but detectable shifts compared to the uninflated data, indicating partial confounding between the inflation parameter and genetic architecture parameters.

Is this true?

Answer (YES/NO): NO